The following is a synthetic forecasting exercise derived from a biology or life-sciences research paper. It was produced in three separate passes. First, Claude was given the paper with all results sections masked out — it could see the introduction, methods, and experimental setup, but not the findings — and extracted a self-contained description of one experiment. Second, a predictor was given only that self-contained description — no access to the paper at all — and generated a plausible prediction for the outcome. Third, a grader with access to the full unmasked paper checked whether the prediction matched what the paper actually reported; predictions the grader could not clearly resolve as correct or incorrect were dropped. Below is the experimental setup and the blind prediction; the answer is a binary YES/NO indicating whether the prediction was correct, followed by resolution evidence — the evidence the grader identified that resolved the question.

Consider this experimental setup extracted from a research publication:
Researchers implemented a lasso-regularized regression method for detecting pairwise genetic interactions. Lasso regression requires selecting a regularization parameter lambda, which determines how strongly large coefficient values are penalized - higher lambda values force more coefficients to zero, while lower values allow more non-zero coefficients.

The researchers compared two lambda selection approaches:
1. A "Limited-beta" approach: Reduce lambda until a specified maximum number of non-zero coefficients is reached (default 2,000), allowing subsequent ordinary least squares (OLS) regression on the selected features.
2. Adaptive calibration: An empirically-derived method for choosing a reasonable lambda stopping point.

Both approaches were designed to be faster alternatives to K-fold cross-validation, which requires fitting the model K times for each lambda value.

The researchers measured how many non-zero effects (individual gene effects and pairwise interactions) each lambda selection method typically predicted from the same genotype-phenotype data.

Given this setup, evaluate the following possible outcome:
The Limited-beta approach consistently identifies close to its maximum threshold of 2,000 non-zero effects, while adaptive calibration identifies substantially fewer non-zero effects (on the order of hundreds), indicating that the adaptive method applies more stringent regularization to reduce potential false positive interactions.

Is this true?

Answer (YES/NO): NO